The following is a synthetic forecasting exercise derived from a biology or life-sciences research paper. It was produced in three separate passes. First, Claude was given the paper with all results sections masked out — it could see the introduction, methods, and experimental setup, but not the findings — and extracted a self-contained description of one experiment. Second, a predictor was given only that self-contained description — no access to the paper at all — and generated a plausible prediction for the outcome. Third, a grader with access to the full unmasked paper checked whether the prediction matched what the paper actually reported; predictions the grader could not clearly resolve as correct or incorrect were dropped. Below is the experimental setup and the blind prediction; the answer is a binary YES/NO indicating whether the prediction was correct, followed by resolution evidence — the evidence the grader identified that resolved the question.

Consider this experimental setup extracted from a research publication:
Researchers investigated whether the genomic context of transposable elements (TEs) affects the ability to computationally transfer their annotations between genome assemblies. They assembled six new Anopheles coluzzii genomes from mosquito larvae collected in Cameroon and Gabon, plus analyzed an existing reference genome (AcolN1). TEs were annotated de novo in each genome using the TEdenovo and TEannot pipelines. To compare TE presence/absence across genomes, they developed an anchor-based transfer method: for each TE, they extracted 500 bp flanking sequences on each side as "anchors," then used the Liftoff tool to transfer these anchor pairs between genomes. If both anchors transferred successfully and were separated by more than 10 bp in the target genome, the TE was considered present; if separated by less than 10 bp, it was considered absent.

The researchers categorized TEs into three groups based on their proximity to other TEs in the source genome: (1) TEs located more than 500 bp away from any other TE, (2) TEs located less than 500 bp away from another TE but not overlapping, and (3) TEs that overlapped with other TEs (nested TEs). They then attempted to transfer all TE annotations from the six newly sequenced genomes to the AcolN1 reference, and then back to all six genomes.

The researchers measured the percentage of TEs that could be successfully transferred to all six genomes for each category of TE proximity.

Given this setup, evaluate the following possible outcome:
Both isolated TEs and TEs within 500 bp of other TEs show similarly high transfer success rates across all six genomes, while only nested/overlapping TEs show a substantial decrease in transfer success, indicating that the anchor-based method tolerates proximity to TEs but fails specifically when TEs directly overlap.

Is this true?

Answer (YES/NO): NO